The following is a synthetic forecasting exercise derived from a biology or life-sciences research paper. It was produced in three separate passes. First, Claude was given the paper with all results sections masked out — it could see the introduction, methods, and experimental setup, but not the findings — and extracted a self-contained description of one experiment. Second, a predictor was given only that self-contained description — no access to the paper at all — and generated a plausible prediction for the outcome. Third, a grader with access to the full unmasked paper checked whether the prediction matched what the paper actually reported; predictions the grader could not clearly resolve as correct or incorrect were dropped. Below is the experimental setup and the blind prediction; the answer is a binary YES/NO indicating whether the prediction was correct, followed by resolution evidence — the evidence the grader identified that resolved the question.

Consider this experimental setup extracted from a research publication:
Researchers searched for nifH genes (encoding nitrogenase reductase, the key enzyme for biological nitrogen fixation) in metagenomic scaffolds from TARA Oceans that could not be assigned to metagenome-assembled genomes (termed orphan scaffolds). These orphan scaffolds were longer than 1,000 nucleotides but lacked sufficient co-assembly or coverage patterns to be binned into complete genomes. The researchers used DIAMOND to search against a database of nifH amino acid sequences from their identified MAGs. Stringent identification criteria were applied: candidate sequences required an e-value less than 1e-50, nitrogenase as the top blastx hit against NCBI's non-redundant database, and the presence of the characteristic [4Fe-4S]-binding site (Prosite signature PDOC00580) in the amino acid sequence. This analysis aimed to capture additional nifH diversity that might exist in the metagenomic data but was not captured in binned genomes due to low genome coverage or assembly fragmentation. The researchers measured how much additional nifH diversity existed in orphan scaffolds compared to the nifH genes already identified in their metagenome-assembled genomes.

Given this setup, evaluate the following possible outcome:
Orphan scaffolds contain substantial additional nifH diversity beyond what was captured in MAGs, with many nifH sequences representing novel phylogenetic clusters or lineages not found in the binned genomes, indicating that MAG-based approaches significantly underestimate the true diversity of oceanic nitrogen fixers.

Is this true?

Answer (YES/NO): NO